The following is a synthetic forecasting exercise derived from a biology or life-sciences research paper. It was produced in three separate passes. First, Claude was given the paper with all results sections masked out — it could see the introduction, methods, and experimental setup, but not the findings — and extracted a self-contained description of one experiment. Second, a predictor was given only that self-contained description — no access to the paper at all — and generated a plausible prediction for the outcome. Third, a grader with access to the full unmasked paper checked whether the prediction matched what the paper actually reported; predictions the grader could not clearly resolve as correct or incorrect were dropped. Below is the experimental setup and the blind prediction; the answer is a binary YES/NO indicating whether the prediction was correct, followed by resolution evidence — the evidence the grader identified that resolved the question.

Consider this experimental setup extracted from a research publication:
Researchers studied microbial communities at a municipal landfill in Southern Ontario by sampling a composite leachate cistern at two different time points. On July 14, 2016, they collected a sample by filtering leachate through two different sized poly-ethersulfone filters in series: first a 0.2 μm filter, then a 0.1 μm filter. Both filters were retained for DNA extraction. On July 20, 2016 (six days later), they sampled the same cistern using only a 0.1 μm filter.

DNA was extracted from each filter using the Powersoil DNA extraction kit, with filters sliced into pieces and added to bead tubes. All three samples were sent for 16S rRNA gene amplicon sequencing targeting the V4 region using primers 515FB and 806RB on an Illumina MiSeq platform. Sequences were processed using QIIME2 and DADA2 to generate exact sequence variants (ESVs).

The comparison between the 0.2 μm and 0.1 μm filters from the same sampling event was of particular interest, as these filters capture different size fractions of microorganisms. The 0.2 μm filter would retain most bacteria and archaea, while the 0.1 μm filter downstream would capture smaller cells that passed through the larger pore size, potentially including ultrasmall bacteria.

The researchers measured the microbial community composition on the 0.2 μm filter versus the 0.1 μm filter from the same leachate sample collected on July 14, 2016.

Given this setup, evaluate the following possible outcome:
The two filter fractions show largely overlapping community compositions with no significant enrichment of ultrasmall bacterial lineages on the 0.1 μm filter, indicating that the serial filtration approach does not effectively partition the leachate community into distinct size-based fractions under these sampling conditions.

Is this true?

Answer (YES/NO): YES